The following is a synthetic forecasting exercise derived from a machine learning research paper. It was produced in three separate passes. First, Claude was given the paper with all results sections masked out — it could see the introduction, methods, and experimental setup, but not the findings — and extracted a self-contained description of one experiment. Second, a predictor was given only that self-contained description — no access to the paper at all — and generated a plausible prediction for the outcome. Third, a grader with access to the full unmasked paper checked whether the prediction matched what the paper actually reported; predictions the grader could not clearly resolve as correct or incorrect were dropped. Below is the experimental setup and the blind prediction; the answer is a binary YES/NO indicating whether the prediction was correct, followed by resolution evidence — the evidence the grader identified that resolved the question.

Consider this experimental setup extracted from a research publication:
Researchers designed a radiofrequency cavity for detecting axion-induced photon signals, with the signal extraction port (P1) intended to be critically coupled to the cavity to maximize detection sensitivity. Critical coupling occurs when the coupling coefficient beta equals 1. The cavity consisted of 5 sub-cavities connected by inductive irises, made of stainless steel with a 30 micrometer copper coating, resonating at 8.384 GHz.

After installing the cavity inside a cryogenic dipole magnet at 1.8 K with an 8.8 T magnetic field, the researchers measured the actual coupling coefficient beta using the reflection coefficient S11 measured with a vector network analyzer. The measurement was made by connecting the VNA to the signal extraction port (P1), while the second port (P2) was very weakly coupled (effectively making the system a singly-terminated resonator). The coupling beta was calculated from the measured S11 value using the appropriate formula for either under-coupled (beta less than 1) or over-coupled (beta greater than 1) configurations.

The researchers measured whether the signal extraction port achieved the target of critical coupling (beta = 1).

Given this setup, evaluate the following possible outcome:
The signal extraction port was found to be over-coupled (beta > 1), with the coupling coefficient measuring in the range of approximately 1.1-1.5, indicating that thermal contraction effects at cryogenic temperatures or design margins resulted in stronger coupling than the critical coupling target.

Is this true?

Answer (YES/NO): NO